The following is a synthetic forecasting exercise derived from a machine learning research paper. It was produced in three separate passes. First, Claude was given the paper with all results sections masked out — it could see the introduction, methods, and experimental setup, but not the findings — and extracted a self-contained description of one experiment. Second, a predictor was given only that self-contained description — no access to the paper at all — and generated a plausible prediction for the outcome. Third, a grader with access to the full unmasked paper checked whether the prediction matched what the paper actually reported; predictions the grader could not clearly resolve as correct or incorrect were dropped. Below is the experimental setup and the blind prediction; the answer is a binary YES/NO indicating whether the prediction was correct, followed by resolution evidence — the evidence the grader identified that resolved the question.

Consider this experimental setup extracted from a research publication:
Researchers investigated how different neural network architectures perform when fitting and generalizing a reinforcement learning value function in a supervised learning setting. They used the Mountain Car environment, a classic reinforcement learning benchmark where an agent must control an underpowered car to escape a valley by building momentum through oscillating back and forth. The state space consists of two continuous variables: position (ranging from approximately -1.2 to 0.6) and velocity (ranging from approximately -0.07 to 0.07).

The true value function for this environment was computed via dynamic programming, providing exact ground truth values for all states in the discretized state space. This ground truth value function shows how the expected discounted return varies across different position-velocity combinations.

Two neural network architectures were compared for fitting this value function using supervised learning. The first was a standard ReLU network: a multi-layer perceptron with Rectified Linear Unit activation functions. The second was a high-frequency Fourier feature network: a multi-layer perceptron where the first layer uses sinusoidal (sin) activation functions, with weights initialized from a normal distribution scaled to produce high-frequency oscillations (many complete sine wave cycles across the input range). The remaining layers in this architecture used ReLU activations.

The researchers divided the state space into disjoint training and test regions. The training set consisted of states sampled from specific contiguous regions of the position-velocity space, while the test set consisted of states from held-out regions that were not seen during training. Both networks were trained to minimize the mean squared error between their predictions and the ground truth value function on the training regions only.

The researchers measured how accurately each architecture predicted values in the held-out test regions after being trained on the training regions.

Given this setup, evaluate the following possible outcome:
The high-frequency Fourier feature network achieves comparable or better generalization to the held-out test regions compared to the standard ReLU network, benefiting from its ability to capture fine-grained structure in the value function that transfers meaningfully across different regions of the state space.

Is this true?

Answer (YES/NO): NO